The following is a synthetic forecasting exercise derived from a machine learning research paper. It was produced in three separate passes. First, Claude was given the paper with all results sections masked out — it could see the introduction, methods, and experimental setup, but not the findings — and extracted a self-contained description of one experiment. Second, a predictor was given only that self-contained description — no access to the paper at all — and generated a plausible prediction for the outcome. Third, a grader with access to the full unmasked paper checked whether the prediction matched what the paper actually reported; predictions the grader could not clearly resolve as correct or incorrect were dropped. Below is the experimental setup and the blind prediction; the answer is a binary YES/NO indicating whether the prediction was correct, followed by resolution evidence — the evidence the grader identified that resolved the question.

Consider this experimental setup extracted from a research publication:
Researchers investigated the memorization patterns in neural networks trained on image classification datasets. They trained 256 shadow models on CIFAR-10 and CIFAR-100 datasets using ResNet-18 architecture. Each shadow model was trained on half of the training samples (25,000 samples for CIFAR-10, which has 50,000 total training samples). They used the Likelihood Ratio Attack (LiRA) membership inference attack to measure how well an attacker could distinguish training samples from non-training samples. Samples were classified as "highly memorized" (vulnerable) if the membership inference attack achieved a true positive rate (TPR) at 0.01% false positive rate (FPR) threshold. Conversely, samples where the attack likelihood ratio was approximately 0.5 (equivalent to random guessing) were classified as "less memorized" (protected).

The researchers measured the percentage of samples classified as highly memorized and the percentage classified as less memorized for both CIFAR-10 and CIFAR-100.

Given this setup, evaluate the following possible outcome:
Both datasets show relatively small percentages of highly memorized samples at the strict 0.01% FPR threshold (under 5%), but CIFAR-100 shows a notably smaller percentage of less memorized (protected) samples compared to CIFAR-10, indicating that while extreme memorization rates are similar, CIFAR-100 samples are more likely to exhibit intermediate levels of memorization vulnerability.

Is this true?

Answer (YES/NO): NO